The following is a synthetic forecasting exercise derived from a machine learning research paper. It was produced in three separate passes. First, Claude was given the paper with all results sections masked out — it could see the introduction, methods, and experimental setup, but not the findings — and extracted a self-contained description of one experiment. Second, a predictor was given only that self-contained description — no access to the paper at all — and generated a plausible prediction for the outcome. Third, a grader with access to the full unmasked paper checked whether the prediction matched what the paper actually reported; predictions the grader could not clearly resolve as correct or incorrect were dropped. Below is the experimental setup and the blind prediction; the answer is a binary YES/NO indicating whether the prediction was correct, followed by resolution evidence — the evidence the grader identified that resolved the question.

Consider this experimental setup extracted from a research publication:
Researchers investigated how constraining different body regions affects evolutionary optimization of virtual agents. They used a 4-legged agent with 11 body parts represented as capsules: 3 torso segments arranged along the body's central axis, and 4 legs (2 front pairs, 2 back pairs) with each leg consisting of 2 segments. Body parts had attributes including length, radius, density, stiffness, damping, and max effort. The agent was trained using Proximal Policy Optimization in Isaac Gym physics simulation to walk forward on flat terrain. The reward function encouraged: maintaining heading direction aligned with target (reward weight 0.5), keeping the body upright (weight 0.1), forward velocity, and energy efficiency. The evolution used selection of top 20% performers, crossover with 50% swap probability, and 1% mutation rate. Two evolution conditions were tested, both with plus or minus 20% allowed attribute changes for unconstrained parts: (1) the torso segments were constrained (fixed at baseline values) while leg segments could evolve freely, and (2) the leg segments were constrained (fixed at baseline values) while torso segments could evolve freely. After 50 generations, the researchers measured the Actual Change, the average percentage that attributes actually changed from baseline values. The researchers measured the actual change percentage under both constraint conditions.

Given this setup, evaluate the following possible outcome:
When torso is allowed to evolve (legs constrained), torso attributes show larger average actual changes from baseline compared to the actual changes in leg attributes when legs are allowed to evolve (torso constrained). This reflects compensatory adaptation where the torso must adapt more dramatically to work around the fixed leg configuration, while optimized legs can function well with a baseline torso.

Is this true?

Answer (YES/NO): YES